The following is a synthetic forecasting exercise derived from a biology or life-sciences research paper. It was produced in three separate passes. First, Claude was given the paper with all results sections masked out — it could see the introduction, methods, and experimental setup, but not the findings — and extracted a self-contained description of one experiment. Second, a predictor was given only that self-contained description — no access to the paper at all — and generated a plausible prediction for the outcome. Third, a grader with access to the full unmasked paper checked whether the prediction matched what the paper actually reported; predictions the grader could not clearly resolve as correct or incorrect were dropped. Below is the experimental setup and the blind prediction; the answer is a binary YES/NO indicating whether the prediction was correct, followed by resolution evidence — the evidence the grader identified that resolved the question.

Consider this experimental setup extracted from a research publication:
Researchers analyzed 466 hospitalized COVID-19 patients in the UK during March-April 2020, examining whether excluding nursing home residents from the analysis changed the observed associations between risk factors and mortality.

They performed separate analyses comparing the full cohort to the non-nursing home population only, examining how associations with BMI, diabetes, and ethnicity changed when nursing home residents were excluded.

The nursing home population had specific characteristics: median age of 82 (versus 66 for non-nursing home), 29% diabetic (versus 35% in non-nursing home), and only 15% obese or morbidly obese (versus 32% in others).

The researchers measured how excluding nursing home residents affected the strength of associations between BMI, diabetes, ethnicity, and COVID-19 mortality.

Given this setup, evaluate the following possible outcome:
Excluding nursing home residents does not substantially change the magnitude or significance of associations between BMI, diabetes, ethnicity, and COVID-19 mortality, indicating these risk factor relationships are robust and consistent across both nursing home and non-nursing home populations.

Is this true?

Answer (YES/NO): NO